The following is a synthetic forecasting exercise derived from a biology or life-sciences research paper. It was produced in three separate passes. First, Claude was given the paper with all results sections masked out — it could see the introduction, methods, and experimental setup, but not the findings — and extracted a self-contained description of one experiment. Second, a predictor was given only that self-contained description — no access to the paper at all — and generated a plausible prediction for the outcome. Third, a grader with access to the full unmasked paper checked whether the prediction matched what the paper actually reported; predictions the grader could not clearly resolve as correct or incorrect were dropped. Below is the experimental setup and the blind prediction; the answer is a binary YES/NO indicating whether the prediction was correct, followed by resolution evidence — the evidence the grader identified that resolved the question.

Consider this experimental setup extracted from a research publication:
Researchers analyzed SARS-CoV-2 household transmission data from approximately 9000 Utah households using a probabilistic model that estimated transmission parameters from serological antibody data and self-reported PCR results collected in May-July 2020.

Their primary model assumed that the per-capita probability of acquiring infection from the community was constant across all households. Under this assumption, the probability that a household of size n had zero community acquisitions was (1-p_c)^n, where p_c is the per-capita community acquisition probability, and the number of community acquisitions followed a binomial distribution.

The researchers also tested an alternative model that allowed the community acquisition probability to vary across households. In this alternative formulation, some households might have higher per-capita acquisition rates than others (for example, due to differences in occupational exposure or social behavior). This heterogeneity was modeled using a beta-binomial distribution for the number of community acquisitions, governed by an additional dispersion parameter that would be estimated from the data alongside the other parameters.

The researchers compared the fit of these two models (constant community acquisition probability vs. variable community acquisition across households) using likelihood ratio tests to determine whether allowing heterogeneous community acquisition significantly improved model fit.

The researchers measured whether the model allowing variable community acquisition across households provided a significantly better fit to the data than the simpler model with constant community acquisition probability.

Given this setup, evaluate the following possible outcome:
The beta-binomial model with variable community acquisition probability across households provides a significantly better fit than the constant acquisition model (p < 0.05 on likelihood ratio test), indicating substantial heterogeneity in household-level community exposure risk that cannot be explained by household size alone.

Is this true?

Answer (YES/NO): NO